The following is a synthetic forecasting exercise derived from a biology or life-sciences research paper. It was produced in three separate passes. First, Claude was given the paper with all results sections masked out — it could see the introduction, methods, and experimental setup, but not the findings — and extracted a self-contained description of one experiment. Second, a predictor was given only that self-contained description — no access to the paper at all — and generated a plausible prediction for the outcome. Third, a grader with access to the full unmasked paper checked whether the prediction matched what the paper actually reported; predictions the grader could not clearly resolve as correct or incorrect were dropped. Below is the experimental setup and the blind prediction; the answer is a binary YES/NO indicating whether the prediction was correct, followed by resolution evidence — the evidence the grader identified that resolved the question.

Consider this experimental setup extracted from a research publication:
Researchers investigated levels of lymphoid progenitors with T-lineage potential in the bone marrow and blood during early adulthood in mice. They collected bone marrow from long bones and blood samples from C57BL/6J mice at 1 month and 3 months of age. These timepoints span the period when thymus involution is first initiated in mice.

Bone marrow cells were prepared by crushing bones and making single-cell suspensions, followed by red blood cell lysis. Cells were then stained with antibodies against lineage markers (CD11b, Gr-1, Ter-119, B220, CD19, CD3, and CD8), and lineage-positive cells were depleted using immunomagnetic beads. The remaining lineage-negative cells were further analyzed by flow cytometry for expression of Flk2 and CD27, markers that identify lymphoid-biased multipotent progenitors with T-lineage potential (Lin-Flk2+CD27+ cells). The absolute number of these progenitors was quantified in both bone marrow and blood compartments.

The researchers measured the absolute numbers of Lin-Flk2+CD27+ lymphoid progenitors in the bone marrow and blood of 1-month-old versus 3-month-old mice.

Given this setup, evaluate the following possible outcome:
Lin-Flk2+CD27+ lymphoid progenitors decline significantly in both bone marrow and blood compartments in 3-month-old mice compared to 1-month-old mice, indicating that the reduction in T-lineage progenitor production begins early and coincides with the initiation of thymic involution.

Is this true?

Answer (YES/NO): YES